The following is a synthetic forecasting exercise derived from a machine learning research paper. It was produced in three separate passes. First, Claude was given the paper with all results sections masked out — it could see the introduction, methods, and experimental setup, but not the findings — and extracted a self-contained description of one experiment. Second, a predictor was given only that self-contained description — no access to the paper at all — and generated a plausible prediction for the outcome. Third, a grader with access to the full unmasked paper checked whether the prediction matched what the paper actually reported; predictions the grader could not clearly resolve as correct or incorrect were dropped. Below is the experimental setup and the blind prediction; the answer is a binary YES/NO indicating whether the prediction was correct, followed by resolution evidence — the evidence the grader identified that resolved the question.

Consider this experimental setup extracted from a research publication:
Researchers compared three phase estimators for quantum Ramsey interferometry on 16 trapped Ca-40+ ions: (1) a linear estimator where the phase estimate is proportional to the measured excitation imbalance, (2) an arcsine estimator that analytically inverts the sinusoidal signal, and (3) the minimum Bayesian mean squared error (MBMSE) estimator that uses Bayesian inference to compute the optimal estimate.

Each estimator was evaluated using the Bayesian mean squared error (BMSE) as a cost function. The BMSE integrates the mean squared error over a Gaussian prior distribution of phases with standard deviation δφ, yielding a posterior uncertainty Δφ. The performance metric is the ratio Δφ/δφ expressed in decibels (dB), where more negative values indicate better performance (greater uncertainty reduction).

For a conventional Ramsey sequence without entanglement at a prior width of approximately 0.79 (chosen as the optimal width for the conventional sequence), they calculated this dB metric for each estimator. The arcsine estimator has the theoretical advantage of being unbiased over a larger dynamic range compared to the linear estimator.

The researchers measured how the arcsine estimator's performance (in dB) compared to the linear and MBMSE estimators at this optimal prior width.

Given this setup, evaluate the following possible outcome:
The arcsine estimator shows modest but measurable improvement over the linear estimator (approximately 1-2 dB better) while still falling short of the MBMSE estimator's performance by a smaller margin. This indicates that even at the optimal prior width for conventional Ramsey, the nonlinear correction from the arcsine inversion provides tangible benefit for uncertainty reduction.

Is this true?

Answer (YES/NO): NO